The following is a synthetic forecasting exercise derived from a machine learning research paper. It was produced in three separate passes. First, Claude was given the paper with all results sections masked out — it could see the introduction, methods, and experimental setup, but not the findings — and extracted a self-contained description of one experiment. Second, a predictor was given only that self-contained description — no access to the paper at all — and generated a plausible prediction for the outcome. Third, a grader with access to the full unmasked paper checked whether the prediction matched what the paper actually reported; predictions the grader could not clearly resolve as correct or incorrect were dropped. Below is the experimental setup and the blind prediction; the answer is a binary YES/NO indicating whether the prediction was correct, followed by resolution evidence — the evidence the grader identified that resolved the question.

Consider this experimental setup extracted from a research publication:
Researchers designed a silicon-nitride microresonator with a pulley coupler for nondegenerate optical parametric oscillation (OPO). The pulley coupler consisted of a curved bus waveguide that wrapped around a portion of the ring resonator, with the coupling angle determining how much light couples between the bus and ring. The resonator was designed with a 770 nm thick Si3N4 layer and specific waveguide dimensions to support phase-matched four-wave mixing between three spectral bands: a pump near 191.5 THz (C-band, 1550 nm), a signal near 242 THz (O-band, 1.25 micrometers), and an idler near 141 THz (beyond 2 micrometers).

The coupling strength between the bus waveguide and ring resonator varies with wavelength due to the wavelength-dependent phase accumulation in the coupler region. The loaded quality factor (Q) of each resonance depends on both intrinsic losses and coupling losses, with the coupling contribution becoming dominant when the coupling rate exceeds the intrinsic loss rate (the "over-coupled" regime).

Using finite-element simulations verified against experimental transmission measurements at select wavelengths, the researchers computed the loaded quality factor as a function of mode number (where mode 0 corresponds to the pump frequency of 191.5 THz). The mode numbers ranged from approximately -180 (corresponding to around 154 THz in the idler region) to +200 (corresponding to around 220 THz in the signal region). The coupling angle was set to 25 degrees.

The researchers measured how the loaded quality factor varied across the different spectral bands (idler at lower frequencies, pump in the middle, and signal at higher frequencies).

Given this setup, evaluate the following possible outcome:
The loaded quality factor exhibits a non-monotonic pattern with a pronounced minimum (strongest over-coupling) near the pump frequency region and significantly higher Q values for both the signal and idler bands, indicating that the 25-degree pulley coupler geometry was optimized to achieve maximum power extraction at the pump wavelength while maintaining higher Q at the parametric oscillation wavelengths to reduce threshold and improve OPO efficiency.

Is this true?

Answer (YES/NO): YES